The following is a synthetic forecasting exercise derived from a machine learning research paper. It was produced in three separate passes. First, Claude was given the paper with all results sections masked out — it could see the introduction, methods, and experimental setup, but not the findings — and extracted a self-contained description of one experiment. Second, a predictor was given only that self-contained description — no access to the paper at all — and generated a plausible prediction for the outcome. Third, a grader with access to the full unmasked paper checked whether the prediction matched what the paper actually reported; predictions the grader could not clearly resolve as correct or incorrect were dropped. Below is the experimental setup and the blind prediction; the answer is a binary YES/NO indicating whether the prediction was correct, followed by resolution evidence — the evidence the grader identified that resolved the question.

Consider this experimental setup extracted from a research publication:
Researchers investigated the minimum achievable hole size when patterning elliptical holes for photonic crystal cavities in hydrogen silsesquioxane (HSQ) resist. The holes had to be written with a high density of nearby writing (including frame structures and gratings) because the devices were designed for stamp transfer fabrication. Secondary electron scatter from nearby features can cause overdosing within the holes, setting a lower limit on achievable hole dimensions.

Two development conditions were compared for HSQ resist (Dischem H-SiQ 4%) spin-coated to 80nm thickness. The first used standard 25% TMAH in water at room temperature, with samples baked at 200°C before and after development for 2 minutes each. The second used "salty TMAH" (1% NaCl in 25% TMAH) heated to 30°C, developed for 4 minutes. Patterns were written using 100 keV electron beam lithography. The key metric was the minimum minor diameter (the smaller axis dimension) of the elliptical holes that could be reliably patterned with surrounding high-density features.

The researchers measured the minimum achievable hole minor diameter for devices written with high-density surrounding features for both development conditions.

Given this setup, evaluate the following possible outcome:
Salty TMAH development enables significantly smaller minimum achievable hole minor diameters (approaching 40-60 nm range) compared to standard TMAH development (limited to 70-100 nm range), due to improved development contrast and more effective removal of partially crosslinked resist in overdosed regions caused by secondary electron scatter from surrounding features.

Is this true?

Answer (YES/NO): YES